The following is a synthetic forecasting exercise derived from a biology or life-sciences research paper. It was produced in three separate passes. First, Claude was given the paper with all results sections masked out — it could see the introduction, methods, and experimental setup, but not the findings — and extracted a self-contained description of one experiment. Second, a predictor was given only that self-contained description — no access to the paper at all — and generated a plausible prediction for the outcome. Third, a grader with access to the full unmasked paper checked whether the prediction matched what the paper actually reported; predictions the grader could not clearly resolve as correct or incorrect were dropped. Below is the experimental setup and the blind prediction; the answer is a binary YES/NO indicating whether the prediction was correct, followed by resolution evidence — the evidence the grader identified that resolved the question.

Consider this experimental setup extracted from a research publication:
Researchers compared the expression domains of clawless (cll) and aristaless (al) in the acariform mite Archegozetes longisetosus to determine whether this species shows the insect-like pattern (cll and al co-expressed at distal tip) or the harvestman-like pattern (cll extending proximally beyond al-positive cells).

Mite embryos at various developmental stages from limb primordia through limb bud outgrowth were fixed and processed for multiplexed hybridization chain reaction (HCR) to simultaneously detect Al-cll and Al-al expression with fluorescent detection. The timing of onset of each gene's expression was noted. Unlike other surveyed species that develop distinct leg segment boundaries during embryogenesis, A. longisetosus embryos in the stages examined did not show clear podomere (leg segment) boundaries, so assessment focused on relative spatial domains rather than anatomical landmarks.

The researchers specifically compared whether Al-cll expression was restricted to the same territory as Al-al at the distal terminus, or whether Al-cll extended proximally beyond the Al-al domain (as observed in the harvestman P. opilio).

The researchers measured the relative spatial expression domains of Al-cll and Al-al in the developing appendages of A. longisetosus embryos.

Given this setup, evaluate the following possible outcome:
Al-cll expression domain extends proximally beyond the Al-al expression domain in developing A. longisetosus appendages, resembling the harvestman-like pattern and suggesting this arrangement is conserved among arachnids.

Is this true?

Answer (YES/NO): YES